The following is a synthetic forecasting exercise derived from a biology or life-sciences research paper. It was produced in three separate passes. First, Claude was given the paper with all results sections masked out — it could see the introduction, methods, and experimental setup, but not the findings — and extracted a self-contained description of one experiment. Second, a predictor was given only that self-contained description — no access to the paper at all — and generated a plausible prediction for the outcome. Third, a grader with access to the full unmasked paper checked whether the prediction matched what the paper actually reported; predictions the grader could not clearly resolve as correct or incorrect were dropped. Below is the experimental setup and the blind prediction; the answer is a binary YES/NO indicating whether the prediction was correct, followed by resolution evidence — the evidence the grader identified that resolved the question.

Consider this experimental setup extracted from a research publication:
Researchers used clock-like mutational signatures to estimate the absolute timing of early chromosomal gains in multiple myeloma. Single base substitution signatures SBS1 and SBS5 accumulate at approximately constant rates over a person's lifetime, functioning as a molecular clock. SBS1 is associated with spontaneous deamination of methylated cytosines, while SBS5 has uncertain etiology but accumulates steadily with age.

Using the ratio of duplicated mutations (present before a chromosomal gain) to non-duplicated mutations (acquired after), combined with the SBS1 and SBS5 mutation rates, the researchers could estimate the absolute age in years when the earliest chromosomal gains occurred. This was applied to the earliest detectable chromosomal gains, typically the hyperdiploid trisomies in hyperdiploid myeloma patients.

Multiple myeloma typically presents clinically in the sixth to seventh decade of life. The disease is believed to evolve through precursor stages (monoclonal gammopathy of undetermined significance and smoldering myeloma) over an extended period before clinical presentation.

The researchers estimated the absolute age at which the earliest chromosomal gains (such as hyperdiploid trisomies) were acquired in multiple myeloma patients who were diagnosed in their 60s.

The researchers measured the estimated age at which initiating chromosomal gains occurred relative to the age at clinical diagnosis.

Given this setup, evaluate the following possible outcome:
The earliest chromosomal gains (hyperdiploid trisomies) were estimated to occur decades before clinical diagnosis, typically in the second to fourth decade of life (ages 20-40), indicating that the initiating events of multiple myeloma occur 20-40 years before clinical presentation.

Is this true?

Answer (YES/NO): YES